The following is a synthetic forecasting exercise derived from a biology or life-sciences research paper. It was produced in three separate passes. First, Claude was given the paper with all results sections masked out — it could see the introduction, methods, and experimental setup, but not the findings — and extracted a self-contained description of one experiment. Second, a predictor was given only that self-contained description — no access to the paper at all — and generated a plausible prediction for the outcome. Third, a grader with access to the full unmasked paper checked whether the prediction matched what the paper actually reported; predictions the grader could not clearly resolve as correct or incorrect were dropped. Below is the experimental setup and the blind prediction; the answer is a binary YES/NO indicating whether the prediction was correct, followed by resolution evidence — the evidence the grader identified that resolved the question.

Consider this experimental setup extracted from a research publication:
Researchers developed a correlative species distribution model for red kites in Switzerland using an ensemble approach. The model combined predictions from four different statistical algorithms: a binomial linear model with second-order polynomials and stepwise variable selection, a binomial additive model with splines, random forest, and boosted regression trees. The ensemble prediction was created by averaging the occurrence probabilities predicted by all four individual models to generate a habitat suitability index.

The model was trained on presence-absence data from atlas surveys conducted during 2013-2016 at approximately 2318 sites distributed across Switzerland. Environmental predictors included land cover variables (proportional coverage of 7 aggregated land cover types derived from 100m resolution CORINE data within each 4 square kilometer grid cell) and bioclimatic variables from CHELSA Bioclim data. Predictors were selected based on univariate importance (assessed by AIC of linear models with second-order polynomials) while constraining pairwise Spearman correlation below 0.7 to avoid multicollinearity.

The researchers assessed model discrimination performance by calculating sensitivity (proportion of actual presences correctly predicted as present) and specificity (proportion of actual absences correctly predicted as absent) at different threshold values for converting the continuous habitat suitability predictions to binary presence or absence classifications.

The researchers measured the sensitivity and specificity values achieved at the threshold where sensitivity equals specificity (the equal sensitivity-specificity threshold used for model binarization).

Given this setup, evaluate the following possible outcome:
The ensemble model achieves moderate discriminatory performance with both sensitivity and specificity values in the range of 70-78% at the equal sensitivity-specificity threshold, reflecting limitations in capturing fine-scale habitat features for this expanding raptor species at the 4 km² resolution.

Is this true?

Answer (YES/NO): NO